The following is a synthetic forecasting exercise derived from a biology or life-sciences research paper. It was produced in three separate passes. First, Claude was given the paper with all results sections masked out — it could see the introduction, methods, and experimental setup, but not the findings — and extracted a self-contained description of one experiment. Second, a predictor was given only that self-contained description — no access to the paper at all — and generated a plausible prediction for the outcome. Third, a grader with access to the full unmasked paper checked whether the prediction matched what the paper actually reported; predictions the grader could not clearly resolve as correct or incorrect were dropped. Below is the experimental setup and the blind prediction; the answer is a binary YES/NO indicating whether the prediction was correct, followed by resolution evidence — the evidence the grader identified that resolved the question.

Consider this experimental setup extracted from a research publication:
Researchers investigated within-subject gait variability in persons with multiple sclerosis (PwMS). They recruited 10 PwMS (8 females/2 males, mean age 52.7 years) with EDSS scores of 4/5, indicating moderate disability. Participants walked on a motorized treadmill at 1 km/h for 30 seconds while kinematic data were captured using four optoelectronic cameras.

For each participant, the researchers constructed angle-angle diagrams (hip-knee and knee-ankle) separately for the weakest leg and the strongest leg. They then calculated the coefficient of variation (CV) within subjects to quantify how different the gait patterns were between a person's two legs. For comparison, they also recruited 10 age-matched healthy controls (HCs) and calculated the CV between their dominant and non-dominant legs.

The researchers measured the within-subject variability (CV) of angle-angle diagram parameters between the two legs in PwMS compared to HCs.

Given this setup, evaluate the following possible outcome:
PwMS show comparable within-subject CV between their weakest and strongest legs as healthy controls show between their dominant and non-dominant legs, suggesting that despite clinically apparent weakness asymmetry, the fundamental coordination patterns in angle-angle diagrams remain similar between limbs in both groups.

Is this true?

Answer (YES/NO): NO